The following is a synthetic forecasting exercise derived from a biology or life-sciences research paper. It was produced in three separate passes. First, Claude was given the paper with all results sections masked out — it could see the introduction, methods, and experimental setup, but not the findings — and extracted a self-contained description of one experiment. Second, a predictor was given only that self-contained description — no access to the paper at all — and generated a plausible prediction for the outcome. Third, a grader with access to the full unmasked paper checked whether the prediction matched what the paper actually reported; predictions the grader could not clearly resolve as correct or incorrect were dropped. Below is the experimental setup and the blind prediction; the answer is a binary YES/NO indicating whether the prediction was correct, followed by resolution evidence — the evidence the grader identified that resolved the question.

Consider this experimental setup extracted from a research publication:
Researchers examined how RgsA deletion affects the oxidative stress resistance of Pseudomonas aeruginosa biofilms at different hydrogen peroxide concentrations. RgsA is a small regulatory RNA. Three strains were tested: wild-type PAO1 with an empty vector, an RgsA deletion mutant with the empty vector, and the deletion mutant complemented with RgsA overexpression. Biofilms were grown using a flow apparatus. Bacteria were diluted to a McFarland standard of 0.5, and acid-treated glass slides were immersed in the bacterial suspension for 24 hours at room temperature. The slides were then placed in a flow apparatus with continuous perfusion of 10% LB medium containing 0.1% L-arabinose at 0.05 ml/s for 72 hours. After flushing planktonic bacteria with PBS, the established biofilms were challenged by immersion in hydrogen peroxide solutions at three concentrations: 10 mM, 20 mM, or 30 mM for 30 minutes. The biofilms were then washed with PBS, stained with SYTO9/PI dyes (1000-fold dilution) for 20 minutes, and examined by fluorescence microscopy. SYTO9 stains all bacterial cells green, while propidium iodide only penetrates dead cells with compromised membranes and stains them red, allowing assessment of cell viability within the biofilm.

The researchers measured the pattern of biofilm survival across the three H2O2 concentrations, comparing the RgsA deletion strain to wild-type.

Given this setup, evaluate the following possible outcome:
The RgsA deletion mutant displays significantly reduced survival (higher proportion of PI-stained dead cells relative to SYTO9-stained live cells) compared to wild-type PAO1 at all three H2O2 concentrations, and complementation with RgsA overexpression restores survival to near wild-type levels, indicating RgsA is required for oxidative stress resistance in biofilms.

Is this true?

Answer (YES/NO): NO